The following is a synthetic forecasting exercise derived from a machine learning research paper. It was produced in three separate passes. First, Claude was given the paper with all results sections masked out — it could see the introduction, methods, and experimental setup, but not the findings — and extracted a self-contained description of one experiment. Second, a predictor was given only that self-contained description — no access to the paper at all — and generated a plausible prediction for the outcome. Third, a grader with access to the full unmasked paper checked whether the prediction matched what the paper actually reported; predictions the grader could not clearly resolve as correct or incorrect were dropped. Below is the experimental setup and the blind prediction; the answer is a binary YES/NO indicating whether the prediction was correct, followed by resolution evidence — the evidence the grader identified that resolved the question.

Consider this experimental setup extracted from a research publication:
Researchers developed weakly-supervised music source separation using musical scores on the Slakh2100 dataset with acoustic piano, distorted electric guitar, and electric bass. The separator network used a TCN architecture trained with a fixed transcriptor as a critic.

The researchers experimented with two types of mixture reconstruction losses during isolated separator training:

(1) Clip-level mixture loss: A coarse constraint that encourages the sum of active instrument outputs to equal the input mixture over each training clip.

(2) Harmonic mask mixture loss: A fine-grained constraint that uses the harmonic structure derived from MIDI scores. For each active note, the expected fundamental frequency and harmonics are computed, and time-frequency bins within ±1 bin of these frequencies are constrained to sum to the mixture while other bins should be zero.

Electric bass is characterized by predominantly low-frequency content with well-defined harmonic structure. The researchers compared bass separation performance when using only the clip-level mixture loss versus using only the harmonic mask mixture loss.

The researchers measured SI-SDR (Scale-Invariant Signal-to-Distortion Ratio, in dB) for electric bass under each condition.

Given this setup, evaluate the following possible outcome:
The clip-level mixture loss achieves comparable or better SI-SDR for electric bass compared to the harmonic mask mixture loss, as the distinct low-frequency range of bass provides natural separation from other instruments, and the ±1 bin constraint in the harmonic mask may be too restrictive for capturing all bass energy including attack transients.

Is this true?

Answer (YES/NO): NO